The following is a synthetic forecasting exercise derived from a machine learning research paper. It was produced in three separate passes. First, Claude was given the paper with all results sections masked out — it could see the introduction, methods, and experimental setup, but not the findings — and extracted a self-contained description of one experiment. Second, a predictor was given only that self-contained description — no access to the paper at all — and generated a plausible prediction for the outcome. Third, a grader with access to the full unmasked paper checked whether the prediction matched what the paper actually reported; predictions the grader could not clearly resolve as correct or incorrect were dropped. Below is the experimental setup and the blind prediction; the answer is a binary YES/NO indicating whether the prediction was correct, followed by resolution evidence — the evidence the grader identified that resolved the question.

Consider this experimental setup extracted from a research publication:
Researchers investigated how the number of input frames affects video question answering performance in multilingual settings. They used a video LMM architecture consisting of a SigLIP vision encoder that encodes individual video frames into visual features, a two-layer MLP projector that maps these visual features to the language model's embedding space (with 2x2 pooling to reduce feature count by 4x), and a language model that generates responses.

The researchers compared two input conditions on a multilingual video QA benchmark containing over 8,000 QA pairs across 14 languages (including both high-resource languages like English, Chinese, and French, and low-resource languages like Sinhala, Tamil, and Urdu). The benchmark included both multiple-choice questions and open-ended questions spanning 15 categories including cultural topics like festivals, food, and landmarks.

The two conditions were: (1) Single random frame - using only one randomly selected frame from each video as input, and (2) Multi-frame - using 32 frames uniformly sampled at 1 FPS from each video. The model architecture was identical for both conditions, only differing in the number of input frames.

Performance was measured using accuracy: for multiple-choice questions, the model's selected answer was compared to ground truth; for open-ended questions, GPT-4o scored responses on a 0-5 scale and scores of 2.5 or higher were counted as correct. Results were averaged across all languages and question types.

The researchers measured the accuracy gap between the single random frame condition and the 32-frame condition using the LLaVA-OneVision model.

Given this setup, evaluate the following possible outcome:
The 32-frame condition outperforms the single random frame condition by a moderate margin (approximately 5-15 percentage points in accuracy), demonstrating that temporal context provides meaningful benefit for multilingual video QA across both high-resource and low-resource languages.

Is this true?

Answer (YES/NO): YES